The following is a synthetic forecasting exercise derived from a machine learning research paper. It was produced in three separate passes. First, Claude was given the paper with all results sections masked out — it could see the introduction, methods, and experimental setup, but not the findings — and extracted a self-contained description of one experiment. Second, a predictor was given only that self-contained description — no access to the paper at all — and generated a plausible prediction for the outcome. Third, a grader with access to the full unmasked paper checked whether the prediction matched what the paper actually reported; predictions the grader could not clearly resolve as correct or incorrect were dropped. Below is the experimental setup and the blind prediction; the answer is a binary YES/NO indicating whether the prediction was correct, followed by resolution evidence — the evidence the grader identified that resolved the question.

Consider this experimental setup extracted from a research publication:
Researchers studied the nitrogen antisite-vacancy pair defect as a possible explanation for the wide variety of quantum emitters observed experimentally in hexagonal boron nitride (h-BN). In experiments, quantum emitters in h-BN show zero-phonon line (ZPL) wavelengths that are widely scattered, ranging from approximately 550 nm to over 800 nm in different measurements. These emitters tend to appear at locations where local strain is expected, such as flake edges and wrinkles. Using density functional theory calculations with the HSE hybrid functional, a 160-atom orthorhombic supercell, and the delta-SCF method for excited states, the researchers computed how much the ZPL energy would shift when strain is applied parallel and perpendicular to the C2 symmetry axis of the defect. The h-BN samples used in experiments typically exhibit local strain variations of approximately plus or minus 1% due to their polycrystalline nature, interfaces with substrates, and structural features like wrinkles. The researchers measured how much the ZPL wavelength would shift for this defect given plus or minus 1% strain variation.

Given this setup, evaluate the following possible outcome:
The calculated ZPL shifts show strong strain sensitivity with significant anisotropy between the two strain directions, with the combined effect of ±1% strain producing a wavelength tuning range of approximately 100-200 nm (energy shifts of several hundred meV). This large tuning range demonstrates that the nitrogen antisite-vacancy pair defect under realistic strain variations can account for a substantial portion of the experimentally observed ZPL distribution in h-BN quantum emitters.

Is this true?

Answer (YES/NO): NO